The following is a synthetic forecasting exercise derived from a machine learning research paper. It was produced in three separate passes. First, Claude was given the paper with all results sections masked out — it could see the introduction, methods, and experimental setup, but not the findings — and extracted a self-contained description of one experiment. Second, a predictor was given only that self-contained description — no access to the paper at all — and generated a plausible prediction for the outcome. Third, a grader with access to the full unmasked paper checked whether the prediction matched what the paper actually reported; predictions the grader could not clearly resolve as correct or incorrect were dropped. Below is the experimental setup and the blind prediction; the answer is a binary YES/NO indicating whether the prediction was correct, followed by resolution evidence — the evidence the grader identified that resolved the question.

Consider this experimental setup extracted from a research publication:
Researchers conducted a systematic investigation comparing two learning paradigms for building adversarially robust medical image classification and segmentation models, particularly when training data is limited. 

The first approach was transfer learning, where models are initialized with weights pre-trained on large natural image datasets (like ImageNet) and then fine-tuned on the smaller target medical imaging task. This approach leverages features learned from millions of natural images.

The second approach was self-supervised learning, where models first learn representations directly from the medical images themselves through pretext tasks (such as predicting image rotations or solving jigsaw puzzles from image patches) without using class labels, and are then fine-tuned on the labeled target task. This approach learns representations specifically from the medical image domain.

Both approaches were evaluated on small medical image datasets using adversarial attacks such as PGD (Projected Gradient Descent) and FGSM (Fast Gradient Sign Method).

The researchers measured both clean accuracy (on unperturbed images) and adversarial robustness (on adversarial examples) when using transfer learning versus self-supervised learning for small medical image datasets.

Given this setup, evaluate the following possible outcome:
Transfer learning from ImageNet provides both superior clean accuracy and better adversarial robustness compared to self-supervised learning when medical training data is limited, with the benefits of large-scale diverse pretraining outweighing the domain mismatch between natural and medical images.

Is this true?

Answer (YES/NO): NO